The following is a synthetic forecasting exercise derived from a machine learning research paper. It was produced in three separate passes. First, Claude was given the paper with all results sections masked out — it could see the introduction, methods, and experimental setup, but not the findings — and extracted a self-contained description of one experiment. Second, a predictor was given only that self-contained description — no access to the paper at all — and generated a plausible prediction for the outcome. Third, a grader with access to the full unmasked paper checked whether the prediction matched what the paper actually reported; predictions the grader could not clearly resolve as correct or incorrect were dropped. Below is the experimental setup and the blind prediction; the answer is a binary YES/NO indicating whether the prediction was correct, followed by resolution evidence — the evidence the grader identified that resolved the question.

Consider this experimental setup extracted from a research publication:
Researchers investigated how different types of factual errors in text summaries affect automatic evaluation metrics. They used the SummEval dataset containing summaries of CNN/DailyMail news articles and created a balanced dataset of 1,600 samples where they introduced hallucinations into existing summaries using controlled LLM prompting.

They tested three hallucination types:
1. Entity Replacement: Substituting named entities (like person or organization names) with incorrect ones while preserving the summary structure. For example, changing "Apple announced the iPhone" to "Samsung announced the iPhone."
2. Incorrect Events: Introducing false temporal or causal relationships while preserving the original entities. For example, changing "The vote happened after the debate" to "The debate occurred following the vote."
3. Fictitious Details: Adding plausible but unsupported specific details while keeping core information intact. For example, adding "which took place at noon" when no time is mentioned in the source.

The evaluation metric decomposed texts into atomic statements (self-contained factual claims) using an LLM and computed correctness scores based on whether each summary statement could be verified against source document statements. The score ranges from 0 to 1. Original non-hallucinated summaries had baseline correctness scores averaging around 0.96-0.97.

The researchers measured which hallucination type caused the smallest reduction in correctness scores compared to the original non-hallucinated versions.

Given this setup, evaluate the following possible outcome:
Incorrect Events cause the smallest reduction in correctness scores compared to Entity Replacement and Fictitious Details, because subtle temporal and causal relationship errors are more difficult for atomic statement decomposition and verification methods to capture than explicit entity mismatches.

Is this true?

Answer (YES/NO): NO